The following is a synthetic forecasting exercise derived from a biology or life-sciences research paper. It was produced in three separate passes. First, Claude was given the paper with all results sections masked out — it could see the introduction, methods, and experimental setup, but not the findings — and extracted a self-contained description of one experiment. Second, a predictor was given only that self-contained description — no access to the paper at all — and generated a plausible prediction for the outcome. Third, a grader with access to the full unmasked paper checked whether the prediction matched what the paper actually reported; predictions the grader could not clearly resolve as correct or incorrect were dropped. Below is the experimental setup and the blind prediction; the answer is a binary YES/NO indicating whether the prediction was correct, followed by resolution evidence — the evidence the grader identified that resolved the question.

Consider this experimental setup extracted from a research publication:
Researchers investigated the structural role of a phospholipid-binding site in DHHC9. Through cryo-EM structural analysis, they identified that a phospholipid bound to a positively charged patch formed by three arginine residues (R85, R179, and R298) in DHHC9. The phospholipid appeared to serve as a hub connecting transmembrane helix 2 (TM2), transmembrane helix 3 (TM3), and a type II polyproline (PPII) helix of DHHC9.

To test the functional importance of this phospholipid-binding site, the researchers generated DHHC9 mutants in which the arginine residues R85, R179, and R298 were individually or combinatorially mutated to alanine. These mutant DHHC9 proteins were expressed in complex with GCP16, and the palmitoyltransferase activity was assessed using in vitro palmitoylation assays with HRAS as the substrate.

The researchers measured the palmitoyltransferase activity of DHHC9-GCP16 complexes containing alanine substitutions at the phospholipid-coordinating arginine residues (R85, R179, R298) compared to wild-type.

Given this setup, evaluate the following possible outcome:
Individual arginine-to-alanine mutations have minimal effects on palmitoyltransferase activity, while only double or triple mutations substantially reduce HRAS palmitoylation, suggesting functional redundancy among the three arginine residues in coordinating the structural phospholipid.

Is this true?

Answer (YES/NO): NO